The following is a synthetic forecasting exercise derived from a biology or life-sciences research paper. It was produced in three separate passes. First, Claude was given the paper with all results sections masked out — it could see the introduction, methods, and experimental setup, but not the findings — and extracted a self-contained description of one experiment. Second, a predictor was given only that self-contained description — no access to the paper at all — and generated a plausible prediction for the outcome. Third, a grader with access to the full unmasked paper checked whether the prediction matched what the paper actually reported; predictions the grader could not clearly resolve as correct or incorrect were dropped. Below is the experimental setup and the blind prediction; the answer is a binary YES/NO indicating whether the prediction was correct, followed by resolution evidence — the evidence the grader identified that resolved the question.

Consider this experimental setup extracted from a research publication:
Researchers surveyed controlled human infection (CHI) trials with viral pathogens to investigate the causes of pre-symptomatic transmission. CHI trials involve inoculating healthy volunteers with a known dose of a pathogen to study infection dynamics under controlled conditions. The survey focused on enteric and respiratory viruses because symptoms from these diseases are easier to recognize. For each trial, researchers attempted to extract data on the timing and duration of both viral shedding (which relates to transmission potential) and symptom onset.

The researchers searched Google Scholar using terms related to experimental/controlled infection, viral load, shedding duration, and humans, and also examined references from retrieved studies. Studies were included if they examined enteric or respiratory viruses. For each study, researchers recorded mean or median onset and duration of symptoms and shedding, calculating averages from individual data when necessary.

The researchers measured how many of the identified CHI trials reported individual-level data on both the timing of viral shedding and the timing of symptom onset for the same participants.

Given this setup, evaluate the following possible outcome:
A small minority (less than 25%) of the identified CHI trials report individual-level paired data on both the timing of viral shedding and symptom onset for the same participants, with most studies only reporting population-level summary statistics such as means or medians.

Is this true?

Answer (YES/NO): YES